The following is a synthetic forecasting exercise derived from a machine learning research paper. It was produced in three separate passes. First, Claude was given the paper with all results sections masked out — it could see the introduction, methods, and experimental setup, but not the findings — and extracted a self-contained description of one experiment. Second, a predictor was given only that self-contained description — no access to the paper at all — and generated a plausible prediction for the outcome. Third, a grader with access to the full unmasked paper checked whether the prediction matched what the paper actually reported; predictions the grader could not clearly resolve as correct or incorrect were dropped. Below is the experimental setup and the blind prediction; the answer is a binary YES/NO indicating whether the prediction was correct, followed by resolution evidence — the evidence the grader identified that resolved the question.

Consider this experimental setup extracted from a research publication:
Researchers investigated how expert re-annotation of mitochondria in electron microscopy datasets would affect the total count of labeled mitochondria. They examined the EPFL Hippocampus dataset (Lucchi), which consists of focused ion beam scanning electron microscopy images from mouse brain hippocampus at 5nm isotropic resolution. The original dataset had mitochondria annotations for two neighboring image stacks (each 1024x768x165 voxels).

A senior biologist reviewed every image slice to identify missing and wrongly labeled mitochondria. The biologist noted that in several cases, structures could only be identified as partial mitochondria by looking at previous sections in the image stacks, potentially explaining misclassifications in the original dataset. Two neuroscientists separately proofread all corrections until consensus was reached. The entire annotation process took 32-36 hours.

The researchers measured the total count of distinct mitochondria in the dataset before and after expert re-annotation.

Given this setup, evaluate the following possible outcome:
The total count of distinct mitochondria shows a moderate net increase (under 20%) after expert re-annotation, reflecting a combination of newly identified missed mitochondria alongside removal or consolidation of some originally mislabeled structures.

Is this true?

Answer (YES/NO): NO